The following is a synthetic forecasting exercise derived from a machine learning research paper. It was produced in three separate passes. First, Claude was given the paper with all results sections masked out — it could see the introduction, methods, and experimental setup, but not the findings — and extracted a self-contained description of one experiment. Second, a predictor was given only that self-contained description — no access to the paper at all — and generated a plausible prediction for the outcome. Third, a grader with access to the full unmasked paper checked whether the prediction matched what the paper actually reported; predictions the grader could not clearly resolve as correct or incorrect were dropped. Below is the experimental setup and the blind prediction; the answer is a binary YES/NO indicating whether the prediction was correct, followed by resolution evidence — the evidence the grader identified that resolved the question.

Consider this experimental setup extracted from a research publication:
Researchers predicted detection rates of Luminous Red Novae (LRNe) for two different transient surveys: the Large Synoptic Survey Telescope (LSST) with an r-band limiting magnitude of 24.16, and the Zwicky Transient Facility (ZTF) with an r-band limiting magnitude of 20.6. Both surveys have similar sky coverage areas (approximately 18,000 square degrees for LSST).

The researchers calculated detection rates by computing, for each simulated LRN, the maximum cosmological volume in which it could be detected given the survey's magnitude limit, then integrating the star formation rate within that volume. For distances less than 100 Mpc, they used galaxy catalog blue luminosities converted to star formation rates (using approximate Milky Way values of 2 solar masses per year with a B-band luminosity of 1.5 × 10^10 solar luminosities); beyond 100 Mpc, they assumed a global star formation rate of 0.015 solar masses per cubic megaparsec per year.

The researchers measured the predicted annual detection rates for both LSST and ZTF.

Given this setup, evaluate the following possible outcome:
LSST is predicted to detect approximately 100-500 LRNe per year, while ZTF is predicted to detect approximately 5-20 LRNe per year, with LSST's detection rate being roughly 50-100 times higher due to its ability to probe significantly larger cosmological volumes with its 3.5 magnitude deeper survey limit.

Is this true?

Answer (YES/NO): NO